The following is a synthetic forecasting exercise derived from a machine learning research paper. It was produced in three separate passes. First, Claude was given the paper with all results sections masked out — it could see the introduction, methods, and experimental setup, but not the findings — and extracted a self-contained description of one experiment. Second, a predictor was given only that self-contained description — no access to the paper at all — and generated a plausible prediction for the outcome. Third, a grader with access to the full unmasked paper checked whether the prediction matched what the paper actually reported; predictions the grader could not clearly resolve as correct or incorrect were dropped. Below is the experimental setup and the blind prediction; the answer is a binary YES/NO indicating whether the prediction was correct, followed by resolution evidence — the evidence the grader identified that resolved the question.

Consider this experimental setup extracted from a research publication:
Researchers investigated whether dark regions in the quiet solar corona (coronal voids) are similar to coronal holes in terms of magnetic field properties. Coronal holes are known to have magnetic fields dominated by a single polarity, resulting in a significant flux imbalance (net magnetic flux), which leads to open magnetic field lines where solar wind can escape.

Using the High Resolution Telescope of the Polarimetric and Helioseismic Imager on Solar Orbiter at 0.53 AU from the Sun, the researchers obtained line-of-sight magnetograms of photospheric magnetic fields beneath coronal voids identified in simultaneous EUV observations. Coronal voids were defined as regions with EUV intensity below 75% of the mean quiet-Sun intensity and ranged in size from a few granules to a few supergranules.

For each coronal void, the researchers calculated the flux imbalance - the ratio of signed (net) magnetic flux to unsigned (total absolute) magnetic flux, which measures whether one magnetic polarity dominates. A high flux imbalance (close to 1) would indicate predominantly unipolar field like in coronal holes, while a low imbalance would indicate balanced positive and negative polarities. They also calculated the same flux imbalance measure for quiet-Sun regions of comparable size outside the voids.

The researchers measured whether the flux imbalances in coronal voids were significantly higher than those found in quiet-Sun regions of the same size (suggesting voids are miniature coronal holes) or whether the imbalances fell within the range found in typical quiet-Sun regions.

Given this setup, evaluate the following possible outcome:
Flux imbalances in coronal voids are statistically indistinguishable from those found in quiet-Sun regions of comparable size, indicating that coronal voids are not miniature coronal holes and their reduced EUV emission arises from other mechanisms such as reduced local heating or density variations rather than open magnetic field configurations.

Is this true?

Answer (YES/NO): YES